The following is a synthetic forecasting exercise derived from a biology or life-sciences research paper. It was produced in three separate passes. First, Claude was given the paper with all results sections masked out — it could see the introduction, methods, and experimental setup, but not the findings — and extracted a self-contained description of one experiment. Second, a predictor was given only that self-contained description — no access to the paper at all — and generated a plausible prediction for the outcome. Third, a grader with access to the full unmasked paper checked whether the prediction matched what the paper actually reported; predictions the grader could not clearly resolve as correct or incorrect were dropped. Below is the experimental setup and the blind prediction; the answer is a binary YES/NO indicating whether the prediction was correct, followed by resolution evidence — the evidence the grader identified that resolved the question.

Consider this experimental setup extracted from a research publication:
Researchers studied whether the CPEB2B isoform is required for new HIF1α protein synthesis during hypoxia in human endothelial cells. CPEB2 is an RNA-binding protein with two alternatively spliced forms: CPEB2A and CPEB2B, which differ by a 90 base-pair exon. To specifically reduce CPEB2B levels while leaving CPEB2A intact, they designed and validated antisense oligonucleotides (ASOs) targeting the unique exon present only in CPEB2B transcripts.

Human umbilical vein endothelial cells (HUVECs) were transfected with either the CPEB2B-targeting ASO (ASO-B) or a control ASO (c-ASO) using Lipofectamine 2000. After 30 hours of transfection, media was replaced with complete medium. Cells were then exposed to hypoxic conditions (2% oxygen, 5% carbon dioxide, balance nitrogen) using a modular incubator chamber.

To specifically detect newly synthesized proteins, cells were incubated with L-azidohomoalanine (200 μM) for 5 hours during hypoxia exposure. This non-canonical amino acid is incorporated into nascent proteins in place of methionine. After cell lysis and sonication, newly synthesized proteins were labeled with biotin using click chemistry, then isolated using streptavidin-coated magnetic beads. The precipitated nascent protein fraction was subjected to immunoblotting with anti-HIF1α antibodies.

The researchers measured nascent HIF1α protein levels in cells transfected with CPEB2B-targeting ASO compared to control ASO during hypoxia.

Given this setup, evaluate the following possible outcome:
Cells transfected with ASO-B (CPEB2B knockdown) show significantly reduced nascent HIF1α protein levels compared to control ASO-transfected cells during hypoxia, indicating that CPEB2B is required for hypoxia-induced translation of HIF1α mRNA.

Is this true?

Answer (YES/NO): YES